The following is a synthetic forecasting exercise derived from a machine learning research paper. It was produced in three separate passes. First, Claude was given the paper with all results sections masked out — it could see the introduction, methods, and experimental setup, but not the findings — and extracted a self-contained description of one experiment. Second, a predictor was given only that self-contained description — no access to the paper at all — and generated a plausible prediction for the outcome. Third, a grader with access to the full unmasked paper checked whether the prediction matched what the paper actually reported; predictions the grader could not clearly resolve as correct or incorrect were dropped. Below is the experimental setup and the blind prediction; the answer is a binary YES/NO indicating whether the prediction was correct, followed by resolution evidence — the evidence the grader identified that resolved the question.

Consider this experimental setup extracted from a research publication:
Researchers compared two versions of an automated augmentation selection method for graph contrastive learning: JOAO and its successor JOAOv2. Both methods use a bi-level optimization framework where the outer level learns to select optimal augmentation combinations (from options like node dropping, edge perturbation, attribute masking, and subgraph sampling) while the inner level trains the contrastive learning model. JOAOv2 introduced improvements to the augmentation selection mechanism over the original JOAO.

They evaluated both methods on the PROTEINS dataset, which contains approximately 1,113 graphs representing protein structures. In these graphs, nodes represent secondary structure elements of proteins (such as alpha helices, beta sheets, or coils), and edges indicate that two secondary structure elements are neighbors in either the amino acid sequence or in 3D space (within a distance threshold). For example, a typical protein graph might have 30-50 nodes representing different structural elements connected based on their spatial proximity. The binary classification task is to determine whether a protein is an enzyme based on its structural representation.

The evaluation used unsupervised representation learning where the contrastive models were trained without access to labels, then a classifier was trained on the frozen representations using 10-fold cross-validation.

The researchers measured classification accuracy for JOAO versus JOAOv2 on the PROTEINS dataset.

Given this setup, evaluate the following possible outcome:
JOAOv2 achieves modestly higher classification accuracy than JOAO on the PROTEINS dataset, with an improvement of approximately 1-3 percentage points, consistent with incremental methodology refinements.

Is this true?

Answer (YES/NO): NO